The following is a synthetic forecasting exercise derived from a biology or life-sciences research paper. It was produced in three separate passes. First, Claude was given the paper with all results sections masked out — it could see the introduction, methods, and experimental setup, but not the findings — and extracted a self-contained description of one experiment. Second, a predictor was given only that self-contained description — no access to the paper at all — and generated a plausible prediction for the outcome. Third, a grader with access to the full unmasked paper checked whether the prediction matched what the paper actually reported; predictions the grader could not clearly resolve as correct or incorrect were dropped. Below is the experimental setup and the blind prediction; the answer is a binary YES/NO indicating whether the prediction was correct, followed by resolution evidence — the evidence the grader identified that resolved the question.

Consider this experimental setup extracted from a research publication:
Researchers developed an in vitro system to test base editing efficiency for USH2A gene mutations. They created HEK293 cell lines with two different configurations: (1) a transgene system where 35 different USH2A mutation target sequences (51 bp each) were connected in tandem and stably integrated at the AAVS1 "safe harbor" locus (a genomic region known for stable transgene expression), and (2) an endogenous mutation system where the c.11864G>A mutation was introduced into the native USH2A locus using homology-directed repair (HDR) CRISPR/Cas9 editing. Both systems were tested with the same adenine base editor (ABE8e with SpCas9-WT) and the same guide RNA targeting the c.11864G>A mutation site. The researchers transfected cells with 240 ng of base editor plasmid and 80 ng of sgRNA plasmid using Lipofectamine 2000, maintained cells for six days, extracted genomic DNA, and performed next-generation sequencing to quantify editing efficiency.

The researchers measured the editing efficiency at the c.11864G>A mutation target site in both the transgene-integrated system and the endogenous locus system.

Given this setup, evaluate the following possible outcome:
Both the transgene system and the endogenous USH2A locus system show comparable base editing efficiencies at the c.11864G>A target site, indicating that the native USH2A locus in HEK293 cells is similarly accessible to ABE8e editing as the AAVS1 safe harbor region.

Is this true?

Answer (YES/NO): YES